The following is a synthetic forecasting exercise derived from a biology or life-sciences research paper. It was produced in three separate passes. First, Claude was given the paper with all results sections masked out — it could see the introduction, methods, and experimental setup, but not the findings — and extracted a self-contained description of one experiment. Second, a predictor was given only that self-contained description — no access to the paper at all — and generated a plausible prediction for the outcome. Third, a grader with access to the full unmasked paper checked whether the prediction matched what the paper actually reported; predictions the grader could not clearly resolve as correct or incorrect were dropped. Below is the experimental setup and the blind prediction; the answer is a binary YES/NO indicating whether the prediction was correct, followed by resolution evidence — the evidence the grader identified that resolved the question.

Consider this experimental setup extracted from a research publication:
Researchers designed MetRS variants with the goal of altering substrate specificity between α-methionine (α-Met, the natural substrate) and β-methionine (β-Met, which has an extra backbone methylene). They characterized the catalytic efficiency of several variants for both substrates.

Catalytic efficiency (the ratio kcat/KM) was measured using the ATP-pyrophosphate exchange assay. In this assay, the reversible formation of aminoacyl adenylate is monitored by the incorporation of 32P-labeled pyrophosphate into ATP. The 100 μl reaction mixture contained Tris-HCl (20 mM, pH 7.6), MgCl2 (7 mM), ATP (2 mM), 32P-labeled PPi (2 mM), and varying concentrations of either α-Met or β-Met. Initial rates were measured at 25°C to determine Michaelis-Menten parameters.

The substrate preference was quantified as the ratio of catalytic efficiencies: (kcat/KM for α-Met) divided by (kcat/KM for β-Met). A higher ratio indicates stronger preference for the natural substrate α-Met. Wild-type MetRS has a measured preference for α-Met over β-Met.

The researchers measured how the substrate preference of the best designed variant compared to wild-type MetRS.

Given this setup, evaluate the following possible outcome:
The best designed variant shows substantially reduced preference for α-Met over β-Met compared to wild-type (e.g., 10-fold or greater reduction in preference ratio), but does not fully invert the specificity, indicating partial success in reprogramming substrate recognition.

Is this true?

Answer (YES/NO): YES